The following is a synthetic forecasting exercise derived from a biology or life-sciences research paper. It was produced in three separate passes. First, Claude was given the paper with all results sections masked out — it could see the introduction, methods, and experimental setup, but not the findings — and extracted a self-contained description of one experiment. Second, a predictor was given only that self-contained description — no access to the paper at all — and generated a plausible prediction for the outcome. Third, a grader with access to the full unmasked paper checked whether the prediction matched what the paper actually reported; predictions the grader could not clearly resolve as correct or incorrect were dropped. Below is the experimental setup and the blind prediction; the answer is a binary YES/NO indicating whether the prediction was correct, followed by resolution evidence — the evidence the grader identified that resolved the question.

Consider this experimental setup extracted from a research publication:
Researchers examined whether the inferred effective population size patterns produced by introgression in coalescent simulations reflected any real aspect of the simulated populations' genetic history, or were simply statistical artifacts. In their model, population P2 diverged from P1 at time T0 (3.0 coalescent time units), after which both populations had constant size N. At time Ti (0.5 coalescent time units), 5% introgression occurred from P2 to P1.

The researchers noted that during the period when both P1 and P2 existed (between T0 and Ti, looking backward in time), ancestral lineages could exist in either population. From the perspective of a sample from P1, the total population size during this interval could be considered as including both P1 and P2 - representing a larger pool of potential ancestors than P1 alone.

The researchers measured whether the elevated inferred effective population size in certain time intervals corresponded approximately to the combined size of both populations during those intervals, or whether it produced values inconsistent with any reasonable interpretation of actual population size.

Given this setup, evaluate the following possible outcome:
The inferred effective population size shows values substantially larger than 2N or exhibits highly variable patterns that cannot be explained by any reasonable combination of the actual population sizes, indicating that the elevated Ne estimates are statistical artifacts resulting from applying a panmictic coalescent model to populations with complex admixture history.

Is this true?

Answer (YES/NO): NO